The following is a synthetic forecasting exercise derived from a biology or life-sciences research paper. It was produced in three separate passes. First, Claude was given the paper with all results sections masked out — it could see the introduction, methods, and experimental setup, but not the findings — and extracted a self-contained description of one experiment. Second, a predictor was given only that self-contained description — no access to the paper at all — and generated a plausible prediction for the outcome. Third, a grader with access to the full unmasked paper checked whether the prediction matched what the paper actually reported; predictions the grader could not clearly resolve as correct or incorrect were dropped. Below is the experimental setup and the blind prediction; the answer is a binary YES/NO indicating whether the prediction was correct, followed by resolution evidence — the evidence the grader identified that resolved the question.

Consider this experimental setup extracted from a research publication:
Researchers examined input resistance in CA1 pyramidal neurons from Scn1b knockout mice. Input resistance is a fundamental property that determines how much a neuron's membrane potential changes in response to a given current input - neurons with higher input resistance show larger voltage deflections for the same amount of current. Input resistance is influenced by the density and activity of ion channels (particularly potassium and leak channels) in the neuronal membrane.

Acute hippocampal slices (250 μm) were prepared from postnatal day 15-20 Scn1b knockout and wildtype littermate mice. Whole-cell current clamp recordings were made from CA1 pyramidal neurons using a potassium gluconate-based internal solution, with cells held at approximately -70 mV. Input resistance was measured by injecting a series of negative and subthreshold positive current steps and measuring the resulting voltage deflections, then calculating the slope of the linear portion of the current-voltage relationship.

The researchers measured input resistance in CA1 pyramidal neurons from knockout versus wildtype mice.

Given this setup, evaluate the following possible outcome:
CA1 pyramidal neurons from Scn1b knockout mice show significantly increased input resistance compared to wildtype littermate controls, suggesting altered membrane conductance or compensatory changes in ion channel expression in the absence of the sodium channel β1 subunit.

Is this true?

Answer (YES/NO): NO